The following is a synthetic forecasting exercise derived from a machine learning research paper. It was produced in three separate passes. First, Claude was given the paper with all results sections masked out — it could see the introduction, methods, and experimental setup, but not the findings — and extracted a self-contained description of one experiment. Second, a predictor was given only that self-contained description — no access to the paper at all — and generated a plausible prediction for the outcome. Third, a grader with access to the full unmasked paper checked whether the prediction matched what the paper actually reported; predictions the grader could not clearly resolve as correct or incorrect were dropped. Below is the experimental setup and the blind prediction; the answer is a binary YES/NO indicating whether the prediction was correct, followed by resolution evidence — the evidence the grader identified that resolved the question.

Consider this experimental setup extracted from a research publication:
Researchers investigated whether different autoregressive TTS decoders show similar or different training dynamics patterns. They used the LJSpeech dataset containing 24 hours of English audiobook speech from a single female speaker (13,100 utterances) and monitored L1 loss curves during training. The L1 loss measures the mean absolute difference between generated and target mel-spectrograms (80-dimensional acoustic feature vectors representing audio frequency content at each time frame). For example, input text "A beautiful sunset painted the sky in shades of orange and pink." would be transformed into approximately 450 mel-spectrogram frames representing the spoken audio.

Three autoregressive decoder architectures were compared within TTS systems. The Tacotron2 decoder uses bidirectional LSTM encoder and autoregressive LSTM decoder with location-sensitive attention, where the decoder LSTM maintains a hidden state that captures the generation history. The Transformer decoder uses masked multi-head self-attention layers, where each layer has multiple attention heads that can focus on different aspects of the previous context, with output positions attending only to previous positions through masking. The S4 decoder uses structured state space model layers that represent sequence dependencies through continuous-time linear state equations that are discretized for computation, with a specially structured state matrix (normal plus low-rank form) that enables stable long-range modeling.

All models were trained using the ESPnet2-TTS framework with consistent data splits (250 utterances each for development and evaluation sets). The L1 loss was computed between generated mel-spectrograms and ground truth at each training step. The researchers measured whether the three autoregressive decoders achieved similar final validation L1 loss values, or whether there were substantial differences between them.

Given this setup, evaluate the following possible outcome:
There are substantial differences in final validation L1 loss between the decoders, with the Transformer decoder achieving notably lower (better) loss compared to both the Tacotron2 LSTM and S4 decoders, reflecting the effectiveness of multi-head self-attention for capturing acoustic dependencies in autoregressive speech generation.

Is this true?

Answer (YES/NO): NO